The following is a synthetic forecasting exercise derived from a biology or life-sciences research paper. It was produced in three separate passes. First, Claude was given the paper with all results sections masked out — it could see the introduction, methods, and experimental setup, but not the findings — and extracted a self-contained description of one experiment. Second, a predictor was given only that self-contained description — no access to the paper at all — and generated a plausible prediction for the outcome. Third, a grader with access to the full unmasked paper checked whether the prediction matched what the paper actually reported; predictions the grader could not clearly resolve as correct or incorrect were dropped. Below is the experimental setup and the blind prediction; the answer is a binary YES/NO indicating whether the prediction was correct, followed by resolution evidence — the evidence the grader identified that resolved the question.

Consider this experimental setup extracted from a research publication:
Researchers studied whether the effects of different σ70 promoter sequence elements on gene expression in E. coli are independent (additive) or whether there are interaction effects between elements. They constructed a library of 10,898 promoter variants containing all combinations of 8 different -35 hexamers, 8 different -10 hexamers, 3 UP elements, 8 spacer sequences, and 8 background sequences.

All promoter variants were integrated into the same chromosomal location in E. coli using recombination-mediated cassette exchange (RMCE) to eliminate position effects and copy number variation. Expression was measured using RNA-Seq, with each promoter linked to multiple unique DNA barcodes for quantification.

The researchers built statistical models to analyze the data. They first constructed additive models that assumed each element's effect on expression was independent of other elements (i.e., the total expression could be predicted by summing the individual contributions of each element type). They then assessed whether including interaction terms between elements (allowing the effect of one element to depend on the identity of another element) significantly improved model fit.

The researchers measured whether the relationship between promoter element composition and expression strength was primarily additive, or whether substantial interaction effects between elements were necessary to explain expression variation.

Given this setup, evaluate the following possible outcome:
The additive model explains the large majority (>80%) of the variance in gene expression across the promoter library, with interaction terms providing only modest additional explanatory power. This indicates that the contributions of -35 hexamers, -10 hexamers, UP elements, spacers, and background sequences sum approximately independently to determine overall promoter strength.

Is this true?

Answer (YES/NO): NO